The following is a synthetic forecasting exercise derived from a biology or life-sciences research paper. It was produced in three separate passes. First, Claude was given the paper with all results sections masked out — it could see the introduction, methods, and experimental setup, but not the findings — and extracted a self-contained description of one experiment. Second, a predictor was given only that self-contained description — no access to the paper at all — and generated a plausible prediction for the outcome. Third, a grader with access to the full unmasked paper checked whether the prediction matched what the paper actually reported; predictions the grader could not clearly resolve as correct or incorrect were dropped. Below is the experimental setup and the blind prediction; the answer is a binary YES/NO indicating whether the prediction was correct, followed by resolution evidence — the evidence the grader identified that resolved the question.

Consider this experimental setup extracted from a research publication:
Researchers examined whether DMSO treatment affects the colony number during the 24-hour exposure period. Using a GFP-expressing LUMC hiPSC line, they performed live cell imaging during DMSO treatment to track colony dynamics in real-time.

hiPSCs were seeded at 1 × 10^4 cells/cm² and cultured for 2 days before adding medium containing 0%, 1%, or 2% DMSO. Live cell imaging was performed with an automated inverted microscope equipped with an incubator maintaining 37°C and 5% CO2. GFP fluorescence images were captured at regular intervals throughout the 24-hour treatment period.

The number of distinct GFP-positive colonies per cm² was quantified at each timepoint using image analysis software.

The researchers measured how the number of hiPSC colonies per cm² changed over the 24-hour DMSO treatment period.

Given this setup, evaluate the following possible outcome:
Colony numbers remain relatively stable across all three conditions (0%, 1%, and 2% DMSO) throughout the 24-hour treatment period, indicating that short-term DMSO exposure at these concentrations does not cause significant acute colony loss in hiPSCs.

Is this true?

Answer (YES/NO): NO